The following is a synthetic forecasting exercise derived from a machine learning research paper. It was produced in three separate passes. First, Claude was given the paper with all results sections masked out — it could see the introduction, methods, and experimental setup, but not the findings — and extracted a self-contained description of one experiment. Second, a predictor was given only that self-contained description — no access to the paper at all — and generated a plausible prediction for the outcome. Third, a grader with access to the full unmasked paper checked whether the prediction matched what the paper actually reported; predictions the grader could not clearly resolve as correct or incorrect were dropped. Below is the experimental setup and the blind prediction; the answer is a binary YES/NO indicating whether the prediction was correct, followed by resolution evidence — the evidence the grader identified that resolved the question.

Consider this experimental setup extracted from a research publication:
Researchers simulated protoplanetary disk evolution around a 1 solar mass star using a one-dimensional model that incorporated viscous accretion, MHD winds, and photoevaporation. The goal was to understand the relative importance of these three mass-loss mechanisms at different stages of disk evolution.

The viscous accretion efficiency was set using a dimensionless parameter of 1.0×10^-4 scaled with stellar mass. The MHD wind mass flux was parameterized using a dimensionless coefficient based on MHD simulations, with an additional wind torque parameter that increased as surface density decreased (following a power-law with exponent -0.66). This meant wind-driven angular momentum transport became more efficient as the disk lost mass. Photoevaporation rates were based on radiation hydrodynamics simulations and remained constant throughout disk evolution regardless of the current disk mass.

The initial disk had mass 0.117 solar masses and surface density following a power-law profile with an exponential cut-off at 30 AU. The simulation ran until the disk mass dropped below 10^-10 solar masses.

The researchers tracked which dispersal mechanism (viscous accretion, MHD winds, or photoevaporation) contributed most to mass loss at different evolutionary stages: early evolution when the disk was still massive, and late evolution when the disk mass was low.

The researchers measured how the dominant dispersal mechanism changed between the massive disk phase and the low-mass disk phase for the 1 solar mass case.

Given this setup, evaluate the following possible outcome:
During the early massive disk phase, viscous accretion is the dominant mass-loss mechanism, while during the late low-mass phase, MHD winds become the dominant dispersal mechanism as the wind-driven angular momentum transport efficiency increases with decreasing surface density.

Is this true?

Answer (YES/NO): NO